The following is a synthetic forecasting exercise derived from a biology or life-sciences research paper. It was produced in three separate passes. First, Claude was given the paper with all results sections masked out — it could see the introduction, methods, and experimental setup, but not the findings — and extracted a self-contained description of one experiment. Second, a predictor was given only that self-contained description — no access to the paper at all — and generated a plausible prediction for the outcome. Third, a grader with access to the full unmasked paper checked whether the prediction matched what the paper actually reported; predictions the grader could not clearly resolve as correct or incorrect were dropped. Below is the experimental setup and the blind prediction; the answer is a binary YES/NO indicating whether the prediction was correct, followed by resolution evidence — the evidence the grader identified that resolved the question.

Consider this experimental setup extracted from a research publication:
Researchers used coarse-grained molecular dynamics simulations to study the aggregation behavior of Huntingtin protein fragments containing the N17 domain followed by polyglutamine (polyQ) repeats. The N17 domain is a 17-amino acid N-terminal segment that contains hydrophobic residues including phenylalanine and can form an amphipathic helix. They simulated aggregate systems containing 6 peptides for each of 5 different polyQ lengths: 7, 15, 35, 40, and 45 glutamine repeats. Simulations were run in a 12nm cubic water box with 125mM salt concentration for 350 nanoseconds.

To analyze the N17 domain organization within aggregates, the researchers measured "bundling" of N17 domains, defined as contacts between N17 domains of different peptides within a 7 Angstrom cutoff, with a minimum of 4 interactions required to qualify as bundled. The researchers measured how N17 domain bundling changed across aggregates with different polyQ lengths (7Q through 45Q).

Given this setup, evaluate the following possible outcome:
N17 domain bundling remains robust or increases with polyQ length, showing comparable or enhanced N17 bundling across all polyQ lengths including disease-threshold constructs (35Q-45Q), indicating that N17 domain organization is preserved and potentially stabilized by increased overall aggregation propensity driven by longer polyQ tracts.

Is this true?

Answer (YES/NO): NO